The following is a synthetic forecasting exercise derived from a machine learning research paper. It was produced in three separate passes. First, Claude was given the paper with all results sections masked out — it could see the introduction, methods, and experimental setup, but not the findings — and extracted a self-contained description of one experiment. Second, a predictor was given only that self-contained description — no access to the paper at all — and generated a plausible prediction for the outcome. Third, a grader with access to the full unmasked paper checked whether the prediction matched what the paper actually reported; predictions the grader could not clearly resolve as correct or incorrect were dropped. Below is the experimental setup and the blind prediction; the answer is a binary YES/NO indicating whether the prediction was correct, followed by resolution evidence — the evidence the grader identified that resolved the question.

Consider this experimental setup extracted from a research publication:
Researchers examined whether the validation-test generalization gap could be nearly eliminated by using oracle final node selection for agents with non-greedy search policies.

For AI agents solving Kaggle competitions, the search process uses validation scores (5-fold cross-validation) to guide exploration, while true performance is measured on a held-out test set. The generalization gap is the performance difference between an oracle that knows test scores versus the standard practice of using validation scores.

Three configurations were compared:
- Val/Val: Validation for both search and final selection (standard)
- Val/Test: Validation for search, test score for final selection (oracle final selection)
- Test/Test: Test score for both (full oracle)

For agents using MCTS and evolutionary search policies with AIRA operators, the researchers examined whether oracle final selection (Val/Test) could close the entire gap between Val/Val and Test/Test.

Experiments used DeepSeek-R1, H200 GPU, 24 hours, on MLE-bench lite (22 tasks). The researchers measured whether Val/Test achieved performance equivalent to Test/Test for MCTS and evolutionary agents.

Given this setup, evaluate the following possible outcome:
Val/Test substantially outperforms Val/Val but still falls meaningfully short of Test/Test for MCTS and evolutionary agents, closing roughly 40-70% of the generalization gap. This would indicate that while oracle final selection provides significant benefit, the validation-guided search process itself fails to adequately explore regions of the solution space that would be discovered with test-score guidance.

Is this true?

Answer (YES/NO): NO